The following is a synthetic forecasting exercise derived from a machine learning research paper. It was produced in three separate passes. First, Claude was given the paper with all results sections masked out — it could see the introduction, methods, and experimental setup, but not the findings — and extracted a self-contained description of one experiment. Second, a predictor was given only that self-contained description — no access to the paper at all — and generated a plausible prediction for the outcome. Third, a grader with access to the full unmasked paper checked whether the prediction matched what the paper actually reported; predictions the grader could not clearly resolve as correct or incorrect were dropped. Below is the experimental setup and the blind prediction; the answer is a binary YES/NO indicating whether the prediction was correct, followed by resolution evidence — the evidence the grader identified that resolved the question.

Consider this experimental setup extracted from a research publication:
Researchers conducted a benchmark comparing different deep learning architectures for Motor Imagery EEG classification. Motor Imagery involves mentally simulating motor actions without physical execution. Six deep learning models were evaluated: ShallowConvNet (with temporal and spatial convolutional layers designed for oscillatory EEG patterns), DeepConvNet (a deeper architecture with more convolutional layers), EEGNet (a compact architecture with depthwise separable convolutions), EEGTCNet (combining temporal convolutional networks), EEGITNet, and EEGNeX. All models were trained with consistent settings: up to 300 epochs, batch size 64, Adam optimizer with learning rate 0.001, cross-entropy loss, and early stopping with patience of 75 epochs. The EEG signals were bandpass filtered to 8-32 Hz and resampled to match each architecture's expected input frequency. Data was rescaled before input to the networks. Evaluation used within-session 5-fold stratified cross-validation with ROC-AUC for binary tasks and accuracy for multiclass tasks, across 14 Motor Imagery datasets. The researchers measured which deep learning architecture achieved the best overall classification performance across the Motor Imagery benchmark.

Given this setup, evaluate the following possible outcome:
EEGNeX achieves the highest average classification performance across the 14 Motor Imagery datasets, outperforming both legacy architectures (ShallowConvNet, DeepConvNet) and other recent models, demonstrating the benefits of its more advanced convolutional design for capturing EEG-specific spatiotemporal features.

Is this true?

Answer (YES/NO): NO